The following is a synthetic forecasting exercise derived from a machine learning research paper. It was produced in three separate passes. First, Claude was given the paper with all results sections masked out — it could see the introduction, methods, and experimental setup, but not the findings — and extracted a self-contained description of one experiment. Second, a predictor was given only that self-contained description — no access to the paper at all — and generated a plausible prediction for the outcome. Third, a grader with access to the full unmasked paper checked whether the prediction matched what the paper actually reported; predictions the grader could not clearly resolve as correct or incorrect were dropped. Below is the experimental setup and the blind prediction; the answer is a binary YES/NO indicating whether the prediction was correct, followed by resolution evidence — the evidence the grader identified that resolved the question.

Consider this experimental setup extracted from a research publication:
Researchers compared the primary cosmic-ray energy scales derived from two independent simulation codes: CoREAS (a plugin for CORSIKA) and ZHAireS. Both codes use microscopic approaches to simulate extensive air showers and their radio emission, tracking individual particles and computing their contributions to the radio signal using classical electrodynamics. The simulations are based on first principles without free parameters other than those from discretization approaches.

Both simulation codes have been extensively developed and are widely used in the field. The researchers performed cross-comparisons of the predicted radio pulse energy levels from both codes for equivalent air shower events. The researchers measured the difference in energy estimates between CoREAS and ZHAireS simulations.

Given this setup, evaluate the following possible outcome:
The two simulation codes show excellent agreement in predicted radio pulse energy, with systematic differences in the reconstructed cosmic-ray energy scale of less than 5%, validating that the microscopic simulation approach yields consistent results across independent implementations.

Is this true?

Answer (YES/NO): YES